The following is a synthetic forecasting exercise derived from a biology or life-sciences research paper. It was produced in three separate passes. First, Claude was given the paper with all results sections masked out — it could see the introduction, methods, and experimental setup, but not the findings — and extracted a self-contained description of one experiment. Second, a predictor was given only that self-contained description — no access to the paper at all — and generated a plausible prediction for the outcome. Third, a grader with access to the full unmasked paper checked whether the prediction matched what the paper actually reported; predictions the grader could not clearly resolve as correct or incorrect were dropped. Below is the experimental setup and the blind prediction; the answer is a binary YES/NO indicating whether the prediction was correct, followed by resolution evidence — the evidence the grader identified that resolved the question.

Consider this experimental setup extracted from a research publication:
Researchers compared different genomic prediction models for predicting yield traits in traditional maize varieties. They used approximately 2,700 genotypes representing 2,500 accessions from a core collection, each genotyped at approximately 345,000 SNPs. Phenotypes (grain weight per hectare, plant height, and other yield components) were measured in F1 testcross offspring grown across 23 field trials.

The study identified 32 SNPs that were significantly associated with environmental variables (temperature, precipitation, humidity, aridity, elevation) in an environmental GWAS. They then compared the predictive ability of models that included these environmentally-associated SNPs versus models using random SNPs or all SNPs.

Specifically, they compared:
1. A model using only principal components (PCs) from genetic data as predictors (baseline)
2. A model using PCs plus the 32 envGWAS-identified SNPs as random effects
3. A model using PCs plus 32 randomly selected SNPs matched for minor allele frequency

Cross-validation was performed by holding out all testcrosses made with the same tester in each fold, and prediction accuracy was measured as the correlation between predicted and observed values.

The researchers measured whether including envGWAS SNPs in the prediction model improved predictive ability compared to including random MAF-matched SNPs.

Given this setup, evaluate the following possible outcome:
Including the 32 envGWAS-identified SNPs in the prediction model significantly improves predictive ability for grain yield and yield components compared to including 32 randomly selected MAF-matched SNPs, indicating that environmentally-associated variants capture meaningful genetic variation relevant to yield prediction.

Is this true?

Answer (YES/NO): NO